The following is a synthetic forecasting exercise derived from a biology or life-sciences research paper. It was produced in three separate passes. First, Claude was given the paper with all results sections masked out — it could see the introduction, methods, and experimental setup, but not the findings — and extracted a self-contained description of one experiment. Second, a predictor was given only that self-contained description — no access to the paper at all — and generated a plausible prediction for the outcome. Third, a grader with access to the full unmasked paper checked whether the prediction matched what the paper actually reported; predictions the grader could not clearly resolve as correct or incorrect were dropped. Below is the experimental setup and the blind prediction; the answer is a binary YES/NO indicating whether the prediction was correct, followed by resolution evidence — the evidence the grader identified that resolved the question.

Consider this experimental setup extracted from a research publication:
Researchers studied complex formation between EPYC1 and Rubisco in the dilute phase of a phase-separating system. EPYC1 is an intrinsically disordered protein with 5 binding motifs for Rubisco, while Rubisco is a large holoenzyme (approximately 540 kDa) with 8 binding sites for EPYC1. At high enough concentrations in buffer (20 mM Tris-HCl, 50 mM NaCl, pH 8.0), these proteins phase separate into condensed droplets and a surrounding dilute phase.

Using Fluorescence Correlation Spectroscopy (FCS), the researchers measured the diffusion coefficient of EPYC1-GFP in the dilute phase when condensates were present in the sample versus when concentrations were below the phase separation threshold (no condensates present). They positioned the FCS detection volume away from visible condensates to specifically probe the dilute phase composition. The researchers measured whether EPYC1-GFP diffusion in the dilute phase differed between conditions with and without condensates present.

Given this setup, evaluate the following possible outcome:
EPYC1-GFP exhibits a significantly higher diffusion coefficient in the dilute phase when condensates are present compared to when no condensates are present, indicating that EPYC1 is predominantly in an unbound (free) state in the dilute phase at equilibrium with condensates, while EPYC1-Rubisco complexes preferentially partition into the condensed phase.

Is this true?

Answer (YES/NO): NO